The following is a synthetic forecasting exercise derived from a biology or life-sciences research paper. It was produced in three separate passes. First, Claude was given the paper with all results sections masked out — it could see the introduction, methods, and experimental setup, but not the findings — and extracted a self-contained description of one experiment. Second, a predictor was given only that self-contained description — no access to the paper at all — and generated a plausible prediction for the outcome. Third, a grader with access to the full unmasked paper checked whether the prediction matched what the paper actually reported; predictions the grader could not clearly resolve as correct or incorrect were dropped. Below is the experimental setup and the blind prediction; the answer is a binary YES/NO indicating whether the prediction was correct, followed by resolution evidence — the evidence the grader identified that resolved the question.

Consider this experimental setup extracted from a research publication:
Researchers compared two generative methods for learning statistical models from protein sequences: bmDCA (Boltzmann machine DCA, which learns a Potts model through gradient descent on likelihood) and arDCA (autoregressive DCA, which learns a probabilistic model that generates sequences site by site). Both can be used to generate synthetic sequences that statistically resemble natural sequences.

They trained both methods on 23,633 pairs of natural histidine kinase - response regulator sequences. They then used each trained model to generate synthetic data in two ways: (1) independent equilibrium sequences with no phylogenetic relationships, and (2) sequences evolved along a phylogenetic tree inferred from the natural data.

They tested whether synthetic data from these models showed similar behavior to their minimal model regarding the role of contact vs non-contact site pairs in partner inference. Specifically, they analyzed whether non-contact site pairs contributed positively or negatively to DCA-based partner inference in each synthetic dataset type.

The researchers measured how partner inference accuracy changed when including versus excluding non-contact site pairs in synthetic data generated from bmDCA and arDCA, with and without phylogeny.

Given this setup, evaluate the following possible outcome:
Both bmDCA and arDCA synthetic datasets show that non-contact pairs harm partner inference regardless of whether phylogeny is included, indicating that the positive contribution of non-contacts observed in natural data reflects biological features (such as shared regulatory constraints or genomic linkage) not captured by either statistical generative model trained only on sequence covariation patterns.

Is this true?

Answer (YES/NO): NO